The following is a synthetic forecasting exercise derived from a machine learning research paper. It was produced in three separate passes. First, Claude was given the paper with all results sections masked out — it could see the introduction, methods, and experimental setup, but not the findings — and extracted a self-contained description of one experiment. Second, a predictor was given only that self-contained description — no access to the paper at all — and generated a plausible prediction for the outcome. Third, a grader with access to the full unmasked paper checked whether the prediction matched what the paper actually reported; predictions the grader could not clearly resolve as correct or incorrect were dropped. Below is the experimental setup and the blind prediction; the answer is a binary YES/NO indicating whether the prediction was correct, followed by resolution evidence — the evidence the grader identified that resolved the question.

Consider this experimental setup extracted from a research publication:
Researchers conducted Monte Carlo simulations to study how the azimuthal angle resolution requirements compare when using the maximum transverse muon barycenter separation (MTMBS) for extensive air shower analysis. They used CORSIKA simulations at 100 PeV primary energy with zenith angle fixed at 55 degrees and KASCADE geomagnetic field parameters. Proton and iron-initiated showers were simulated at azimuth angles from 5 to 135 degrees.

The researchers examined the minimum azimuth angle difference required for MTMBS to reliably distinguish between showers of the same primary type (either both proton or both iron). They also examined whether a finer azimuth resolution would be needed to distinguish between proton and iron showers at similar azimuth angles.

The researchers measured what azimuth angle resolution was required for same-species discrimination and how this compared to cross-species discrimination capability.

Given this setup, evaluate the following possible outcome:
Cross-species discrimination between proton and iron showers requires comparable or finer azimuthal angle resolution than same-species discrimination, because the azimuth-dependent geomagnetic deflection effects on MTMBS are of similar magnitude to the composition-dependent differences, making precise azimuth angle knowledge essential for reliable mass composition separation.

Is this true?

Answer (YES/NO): NO